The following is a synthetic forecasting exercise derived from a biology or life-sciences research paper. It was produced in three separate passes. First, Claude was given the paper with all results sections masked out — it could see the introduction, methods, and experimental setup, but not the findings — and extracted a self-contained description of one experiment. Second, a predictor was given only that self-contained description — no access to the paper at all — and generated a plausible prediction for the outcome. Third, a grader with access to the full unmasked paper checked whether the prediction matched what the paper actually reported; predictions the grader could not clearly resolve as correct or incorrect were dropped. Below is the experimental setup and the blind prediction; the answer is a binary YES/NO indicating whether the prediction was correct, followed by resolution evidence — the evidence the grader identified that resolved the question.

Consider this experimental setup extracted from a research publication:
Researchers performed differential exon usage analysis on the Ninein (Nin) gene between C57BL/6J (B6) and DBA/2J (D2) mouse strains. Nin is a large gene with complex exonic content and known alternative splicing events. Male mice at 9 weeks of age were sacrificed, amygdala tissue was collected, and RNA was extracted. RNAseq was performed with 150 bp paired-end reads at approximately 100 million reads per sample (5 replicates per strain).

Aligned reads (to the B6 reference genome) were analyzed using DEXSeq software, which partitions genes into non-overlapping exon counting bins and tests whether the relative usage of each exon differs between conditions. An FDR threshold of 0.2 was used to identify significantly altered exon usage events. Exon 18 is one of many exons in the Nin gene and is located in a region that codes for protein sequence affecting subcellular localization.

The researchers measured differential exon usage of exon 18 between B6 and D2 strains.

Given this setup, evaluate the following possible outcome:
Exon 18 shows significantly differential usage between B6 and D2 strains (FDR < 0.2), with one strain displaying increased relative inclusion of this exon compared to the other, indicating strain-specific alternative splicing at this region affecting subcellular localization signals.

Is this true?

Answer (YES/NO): YES